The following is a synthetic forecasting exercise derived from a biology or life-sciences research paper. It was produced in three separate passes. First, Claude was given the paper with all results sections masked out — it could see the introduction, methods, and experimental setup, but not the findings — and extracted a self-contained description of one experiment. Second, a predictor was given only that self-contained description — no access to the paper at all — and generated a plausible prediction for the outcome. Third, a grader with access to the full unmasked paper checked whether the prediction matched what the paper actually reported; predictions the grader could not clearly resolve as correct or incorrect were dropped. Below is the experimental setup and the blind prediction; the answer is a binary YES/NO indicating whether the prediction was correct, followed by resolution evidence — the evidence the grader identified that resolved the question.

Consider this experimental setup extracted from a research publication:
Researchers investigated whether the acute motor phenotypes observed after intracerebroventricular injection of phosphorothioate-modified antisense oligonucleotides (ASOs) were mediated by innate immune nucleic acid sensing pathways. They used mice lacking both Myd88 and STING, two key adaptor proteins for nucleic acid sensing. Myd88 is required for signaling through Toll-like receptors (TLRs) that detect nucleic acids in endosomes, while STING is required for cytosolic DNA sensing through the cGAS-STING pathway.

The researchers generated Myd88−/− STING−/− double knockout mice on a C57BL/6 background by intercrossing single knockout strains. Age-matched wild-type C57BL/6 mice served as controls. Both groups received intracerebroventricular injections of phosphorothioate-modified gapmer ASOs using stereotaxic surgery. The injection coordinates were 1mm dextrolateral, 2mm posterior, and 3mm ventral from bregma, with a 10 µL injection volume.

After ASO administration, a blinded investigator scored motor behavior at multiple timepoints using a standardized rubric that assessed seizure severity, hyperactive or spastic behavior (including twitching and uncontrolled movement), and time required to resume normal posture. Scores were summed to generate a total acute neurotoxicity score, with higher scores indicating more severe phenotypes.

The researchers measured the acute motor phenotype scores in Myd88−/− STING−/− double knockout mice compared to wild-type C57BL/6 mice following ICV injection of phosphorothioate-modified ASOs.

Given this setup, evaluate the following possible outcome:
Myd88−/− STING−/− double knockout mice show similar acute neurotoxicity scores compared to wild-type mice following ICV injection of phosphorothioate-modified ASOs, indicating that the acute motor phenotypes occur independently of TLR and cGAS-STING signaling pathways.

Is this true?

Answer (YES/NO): YES